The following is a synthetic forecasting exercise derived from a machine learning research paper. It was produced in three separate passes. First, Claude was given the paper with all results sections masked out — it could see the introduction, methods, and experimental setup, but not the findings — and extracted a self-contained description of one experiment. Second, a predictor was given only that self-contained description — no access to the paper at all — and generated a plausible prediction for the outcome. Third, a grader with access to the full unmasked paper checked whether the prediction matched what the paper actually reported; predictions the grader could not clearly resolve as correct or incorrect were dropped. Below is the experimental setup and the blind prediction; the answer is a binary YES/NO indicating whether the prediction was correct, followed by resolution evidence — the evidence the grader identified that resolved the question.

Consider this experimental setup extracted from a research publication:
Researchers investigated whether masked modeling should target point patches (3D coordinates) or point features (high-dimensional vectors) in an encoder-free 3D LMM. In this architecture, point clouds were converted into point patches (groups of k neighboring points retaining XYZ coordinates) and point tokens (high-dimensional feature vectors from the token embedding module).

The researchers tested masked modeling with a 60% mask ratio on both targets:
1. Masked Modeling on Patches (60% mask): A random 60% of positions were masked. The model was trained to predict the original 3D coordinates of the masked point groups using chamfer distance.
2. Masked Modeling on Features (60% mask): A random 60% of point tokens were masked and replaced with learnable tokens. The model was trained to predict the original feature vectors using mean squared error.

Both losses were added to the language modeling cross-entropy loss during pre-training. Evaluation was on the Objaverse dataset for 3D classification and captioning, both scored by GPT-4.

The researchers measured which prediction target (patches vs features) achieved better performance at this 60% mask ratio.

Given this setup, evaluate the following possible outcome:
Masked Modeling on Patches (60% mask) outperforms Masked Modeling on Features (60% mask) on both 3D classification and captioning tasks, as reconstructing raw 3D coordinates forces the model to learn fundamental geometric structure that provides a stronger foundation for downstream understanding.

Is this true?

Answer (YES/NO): NO